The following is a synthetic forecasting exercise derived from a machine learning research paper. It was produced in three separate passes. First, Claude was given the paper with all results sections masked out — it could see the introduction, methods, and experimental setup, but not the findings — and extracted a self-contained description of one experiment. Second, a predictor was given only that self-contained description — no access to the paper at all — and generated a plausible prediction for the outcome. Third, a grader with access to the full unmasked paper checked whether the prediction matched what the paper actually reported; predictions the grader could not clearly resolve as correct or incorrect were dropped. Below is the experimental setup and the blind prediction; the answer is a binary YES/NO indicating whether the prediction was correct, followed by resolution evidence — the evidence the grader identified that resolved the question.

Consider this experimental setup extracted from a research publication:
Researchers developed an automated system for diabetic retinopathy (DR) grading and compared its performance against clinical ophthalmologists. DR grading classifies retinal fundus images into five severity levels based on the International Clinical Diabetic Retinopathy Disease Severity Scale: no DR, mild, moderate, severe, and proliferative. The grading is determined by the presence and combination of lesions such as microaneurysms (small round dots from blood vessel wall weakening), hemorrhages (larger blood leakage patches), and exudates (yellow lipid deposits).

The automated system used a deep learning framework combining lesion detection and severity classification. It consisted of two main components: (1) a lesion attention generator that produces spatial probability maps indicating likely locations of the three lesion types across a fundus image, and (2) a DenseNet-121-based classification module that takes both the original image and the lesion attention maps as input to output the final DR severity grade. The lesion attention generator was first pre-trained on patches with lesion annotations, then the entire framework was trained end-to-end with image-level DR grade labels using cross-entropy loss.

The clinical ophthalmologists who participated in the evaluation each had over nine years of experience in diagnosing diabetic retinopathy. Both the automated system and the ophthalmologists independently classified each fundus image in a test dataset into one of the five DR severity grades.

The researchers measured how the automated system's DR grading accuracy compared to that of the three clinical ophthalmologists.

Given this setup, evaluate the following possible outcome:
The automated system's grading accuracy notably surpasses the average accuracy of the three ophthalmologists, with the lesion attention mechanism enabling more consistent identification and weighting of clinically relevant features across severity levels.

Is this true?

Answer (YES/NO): NO